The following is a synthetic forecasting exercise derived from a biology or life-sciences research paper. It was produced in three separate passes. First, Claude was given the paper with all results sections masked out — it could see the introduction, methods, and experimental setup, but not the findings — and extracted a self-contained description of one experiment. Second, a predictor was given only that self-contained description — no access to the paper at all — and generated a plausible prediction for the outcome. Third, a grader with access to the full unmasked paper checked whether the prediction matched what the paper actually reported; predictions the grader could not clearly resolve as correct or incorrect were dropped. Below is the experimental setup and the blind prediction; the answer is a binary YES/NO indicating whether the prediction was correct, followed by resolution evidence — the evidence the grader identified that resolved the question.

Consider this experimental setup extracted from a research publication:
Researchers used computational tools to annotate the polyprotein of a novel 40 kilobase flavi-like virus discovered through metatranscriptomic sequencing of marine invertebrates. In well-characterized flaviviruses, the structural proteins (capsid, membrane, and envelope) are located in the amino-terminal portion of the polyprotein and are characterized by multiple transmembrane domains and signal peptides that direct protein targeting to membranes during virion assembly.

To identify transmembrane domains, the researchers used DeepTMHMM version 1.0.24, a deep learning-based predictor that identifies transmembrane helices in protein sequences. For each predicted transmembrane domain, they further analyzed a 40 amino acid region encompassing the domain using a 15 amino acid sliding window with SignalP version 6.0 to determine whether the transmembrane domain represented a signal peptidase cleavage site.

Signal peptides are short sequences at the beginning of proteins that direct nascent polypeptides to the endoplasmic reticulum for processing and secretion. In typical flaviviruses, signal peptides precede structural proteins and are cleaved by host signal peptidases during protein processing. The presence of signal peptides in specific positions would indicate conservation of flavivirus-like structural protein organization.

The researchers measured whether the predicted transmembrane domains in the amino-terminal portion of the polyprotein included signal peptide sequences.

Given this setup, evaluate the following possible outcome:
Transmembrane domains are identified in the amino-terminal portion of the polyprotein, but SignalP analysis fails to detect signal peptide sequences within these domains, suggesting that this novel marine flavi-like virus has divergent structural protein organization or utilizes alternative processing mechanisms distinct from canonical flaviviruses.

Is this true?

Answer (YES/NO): NO